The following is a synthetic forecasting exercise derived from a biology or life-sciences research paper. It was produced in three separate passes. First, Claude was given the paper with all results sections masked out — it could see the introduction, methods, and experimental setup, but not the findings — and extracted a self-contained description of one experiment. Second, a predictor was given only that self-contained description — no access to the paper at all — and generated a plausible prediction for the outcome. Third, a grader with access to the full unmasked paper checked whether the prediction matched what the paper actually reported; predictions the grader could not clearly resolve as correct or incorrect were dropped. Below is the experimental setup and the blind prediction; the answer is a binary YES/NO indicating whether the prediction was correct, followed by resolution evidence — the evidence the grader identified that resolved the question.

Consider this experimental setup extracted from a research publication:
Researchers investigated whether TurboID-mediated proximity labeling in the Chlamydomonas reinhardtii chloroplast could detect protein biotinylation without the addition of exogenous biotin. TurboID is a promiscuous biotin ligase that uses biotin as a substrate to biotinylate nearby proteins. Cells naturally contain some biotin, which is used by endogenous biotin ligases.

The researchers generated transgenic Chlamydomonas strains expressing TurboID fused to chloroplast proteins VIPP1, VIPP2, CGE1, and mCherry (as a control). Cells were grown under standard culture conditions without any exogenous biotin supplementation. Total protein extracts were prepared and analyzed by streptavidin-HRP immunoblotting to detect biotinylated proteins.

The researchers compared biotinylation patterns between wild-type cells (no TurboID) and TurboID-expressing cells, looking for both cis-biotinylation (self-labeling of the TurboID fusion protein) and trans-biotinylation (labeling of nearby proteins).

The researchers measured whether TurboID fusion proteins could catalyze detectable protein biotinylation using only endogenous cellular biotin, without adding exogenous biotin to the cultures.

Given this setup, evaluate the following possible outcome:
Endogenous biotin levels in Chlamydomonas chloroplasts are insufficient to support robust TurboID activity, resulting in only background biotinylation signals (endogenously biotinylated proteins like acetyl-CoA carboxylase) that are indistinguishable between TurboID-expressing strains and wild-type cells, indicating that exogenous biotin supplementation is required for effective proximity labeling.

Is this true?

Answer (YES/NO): NO